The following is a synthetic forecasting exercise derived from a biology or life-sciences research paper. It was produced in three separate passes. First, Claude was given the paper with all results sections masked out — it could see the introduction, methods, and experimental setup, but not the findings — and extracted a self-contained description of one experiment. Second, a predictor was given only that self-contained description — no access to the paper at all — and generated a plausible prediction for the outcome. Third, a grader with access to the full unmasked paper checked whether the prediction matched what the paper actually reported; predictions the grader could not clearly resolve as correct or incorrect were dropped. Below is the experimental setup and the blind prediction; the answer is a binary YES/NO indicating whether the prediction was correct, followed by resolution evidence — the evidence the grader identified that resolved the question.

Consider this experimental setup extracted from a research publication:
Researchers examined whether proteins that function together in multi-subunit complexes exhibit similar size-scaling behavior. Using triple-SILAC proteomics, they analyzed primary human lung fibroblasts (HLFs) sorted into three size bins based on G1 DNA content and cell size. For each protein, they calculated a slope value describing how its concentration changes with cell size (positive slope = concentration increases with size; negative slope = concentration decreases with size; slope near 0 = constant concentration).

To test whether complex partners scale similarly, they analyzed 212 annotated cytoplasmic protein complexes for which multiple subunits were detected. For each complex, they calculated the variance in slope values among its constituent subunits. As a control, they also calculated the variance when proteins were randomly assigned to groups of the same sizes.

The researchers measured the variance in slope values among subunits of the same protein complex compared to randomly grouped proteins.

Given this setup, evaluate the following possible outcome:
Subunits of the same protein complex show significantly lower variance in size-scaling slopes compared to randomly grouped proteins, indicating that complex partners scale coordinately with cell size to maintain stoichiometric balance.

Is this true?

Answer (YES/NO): YES